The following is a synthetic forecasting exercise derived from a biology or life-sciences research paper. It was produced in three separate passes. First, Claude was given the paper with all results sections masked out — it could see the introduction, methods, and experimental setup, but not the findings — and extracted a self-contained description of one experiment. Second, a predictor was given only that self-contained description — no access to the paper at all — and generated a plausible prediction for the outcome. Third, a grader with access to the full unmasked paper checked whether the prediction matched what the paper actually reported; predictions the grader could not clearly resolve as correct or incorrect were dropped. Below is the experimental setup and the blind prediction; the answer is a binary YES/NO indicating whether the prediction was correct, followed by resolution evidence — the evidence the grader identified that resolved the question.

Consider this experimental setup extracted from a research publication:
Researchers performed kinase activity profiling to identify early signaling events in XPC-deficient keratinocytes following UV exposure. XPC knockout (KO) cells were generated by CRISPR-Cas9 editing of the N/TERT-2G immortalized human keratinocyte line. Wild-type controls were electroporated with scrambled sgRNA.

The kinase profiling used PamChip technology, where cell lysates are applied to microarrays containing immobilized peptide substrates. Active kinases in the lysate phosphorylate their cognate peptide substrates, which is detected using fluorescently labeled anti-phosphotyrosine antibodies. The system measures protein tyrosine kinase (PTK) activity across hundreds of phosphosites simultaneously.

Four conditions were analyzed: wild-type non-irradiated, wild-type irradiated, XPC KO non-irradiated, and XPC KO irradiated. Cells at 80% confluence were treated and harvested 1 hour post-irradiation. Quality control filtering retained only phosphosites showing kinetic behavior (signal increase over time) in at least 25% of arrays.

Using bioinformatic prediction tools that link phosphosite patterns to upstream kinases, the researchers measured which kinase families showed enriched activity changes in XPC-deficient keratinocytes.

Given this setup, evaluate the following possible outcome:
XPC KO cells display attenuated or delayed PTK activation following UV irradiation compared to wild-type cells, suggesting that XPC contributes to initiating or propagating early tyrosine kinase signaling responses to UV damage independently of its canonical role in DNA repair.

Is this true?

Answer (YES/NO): NO